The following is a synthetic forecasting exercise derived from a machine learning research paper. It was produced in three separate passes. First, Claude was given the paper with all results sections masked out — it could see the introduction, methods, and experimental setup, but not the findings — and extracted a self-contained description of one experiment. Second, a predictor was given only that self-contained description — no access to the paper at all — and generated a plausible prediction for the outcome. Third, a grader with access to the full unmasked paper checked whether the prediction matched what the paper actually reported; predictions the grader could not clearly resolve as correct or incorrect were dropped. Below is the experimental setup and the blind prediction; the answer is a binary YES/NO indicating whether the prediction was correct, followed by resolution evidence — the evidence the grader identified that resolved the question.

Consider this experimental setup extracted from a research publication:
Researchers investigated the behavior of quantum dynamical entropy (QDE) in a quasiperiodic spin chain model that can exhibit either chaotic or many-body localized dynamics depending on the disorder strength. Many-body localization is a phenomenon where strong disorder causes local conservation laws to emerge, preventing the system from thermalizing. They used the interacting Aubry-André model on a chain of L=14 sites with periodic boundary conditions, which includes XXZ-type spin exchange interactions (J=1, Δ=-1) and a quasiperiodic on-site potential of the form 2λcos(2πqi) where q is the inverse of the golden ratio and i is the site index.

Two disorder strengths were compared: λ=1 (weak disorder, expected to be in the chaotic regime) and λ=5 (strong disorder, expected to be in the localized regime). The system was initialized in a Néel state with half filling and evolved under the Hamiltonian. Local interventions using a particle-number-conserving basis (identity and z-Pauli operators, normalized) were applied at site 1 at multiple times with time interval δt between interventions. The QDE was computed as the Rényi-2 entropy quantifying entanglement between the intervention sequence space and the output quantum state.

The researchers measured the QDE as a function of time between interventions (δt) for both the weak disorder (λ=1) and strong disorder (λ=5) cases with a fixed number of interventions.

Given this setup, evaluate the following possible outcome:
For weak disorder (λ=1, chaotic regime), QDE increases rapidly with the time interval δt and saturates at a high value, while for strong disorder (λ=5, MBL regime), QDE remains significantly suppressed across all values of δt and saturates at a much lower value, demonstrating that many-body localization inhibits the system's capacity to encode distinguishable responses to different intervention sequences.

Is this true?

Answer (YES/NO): YES